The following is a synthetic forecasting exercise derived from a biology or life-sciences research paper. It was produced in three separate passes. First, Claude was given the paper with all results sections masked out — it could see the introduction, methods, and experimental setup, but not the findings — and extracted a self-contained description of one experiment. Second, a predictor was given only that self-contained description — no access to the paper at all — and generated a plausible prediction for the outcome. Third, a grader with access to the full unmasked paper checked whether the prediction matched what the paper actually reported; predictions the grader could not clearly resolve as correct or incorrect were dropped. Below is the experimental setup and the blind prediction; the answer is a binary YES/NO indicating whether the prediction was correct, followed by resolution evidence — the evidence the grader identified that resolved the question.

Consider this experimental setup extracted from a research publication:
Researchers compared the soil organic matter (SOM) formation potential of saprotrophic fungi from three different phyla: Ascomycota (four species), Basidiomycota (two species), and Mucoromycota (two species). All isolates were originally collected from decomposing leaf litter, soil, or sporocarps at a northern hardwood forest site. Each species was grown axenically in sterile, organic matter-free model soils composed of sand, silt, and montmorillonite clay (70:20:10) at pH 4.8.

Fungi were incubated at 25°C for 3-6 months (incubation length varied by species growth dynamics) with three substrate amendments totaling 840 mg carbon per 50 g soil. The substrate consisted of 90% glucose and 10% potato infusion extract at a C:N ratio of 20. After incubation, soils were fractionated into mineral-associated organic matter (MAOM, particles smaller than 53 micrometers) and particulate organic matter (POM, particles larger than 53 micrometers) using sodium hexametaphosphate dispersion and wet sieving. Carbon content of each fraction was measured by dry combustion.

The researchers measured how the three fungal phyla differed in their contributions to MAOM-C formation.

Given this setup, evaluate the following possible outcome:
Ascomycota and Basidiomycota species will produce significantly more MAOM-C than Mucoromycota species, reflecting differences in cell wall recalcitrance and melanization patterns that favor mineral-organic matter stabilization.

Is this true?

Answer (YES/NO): NO